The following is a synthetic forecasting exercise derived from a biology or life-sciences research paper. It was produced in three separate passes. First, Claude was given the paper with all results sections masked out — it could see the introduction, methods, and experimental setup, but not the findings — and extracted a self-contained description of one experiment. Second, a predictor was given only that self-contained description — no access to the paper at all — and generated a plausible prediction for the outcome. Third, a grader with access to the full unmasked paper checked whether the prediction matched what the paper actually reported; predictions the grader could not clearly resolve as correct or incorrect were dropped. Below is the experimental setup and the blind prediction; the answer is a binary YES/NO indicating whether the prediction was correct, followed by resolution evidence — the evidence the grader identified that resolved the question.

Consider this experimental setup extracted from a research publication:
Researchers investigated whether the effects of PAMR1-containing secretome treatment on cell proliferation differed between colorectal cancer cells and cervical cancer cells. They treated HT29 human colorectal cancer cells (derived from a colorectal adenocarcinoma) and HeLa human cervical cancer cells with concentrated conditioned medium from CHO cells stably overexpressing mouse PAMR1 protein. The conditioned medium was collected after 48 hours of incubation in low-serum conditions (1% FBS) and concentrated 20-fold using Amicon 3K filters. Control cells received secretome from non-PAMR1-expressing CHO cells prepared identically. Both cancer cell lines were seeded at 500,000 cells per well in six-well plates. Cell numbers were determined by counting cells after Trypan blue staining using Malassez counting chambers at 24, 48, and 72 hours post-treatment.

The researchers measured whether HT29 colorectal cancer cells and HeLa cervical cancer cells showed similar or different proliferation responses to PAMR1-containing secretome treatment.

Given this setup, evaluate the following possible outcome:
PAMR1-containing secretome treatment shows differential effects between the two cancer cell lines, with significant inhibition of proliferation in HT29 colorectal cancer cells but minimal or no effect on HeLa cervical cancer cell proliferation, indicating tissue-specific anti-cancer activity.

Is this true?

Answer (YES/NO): YES